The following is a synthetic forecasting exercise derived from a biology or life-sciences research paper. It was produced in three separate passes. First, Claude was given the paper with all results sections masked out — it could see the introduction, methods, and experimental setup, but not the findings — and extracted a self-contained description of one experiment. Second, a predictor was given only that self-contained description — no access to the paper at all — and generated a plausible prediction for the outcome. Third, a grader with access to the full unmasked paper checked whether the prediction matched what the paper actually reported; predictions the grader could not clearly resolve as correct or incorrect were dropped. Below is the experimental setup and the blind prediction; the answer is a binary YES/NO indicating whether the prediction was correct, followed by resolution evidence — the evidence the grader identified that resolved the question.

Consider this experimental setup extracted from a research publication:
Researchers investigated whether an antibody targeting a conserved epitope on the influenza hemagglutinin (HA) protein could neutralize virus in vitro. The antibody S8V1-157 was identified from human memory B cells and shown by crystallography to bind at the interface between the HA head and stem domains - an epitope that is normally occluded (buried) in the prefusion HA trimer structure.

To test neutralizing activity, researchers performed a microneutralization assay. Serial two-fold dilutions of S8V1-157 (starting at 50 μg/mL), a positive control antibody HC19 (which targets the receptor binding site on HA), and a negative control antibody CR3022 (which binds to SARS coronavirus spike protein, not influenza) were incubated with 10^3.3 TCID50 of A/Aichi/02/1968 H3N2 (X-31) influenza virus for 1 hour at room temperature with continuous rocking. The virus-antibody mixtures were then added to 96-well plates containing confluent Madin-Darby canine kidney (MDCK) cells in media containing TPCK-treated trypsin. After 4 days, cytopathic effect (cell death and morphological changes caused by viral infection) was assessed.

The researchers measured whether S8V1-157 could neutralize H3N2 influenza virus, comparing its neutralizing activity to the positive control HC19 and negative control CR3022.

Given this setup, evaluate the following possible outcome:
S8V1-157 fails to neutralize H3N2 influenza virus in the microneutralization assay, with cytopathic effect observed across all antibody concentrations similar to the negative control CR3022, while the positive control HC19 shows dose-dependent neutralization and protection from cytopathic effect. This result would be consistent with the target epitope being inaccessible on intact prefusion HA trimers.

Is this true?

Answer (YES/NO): YES